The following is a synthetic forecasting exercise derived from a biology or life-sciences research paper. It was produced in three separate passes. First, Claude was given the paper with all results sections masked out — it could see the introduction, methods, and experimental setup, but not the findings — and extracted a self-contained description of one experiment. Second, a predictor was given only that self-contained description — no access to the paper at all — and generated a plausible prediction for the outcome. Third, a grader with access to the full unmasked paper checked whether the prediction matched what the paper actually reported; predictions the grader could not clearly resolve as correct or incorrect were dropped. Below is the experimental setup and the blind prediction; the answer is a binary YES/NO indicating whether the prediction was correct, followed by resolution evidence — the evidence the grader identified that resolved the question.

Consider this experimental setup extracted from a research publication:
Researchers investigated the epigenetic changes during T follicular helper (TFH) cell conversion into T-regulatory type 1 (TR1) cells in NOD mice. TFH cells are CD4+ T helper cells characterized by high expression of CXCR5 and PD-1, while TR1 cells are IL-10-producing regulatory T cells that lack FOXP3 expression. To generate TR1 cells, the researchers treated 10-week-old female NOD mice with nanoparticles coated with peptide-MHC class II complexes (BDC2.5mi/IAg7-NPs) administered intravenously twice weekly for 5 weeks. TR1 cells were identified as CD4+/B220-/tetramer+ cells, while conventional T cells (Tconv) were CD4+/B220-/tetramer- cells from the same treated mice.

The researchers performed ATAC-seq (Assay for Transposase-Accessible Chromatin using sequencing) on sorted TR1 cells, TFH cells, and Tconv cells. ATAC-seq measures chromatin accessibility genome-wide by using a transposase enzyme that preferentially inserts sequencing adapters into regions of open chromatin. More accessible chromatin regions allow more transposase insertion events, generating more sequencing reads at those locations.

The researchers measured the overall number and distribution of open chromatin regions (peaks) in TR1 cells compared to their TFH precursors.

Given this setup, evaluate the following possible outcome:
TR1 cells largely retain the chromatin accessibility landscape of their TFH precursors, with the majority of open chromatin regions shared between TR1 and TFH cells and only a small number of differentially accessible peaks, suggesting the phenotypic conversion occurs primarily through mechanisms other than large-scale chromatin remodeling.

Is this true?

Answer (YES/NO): NO